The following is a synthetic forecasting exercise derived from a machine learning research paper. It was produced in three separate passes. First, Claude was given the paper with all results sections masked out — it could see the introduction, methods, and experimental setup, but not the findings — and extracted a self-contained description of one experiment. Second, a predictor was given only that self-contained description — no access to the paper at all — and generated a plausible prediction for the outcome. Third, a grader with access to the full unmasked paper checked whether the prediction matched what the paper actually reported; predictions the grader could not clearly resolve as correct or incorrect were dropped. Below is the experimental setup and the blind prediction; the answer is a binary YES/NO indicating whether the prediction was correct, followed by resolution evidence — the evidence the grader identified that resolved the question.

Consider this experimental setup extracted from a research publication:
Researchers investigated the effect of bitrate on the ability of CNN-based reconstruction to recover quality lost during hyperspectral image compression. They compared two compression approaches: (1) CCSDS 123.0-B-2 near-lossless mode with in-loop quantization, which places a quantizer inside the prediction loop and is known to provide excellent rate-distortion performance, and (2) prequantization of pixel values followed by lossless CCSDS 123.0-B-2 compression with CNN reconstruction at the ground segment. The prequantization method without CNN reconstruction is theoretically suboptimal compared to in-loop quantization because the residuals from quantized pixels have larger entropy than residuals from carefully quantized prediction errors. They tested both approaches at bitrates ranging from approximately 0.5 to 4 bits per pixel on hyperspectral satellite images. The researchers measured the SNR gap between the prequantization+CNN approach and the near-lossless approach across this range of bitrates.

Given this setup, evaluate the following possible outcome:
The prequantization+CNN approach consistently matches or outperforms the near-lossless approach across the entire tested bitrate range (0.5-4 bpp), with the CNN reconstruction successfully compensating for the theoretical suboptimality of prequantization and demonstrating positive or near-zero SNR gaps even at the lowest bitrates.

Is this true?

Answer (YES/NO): NO